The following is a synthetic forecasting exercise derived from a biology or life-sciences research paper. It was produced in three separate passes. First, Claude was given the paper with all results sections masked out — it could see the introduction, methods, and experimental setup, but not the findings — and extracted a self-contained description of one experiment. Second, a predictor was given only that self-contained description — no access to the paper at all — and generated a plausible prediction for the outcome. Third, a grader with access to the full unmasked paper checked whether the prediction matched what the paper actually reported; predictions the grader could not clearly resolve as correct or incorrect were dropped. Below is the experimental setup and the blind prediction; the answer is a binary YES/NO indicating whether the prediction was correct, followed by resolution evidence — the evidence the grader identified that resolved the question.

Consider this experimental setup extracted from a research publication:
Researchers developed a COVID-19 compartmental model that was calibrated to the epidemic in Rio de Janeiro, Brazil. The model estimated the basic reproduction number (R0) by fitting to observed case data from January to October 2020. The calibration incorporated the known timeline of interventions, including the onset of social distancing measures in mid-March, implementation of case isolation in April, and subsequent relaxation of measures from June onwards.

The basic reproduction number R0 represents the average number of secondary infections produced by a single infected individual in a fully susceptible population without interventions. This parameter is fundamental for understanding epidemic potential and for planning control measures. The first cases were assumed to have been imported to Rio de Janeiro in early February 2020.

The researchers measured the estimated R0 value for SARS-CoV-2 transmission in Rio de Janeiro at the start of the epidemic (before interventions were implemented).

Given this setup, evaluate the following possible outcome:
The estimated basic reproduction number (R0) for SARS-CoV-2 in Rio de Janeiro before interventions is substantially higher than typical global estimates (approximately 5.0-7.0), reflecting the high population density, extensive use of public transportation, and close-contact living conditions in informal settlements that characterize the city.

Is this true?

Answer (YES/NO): NO